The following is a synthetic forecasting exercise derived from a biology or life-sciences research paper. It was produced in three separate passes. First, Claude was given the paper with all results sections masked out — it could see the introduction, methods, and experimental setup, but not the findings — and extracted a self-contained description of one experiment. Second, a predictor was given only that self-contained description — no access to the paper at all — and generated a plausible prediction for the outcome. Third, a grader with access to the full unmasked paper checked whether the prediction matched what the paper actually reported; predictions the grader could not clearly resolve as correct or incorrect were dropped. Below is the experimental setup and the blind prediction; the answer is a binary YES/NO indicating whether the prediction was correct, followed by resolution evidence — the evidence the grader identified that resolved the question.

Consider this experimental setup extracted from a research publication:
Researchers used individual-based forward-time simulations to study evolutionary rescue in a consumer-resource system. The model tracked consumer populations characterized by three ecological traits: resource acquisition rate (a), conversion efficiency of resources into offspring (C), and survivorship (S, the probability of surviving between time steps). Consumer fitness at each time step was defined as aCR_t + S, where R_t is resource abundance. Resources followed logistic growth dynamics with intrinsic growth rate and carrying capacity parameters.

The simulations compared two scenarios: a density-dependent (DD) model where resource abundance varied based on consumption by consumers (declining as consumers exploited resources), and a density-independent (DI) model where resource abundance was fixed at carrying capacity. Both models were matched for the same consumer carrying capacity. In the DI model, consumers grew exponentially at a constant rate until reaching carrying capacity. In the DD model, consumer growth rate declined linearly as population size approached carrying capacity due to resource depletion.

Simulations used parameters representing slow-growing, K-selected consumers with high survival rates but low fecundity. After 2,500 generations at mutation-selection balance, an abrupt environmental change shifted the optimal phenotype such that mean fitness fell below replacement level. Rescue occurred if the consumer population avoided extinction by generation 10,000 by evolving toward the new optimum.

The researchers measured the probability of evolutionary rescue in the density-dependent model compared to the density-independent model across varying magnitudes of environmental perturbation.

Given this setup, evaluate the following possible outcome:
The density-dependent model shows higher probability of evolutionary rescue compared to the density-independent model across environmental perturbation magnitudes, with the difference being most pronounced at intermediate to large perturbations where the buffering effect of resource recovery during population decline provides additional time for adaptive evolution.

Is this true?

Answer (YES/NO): NO